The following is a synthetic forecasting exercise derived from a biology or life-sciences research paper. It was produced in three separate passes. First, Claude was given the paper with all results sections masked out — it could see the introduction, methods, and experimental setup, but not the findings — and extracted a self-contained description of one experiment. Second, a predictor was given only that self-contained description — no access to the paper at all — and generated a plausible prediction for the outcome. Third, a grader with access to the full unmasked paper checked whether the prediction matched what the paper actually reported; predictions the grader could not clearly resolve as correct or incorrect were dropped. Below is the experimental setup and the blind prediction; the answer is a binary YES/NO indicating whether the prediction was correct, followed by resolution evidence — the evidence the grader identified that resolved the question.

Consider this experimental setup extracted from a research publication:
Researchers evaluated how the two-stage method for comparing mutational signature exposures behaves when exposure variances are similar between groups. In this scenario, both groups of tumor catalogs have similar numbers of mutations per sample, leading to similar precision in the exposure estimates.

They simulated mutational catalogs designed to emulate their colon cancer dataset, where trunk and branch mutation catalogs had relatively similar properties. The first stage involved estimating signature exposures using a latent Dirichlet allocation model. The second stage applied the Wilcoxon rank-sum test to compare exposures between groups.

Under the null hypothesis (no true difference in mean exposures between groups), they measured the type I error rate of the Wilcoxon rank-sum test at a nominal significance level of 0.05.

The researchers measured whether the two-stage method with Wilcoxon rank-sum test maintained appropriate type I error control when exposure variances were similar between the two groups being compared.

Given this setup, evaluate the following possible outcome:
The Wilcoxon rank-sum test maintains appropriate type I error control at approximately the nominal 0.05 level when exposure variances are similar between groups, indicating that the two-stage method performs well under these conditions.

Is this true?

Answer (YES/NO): YES